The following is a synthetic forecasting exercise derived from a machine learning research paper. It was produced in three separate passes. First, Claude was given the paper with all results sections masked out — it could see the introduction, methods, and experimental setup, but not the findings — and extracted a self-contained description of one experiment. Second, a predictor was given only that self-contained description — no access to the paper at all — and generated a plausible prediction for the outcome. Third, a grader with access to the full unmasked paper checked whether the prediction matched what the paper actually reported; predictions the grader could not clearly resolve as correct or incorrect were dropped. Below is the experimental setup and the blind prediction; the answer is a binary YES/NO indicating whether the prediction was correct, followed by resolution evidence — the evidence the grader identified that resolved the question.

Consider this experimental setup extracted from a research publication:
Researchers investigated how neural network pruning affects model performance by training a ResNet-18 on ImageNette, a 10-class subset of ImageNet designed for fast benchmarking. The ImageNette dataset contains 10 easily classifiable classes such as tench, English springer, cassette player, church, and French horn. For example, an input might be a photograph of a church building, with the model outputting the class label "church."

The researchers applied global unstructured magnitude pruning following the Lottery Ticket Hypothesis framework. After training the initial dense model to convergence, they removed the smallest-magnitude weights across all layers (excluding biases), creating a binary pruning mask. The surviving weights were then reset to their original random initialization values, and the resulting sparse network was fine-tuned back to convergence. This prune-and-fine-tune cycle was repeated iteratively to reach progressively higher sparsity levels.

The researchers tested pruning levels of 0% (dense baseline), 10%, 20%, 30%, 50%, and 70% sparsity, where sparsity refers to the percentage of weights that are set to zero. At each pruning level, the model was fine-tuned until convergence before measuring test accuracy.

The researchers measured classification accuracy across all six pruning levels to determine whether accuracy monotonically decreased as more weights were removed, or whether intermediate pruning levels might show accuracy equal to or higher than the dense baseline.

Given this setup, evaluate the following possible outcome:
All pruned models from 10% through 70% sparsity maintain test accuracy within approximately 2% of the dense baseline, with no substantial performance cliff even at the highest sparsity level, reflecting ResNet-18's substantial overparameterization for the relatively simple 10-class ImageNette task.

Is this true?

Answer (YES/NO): YES